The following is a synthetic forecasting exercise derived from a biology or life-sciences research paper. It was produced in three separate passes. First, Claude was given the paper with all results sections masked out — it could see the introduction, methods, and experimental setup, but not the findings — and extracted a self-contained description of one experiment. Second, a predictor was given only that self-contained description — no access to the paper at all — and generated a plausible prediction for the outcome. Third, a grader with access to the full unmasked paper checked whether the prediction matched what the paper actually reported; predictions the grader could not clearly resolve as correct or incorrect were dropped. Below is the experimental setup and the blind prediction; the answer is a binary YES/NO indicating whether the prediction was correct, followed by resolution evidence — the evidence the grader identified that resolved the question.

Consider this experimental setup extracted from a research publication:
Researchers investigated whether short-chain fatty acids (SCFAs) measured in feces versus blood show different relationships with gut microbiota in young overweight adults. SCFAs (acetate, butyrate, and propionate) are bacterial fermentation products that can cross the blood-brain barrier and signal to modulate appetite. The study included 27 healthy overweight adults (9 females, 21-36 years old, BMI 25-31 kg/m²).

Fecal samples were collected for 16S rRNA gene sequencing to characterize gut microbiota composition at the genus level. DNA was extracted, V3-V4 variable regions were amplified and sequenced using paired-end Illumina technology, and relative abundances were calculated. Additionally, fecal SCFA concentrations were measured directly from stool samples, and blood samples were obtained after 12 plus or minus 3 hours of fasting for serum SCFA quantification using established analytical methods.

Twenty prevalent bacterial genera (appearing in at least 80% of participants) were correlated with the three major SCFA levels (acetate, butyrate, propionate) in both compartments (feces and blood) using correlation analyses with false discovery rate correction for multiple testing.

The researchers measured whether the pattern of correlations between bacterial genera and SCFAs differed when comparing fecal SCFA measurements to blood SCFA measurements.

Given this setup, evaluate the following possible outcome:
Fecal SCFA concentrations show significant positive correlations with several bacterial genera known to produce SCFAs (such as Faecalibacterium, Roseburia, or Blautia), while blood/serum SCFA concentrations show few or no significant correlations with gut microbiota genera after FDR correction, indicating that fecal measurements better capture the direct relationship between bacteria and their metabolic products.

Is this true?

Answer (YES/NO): NO